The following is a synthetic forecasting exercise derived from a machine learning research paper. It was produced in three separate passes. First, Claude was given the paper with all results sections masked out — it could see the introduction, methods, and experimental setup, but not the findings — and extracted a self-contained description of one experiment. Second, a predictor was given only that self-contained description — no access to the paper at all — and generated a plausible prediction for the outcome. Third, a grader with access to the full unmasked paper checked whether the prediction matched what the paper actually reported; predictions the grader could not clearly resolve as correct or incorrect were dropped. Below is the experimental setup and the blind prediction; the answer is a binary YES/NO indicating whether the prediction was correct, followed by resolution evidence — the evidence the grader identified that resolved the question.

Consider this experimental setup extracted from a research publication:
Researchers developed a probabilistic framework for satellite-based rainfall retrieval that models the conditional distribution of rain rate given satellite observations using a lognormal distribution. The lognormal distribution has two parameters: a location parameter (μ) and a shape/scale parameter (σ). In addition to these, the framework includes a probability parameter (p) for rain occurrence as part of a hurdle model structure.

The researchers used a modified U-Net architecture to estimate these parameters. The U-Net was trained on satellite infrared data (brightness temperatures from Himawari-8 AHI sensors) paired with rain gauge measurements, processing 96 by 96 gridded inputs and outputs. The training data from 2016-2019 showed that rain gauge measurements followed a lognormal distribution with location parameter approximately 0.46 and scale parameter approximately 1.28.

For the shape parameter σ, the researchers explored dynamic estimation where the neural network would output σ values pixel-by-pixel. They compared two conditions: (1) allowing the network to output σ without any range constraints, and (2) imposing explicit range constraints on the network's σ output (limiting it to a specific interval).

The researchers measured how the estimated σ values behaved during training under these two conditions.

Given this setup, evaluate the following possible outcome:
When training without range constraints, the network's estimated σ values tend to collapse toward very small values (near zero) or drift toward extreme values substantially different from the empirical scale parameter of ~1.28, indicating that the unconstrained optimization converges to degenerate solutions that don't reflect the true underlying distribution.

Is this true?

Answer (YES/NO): YES